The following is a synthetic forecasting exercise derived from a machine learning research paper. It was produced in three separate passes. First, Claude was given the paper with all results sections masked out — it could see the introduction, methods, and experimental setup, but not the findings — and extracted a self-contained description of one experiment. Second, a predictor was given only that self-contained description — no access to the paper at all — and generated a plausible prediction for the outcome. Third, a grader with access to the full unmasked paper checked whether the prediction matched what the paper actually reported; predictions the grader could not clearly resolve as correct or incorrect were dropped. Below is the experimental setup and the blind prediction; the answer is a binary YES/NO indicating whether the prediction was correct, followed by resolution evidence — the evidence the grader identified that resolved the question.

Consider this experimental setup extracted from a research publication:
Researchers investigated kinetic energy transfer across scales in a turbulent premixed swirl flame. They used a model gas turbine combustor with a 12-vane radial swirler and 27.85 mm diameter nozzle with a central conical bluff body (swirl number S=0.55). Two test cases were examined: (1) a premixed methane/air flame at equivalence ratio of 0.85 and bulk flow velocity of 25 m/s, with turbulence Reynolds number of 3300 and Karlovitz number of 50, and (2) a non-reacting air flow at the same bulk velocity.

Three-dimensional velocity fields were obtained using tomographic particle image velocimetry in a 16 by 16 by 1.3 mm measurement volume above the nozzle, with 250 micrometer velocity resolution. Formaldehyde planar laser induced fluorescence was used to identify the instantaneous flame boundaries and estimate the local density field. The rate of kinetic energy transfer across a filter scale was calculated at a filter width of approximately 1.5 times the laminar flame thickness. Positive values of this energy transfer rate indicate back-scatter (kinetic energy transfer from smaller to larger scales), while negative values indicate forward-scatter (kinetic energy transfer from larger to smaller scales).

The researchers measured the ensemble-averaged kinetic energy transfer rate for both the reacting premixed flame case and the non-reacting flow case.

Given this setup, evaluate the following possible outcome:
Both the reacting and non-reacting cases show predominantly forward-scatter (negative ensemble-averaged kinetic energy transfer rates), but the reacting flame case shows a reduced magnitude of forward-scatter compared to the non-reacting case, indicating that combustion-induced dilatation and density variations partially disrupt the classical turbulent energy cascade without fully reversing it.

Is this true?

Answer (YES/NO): NO